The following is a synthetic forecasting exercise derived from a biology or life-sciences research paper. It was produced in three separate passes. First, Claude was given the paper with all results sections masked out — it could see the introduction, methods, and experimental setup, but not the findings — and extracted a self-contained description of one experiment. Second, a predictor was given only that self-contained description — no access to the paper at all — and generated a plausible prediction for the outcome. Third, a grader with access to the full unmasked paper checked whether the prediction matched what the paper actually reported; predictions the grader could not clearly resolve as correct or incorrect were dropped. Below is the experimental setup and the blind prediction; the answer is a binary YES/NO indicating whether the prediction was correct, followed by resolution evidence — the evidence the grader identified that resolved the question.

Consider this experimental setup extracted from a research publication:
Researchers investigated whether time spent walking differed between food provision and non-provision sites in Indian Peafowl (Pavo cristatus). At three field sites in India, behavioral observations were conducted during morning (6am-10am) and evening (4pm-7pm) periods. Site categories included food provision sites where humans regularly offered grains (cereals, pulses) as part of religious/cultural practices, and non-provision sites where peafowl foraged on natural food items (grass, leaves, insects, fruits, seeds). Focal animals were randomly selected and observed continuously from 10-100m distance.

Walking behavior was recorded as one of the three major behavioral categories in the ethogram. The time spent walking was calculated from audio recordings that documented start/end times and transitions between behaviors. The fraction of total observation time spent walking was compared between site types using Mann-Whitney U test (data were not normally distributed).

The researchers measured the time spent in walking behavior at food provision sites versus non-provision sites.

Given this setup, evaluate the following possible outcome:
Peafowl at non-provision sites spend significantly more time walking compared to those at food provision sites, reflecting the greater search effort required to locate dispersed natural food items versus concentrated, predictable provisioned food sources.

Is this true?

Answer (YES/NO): YES